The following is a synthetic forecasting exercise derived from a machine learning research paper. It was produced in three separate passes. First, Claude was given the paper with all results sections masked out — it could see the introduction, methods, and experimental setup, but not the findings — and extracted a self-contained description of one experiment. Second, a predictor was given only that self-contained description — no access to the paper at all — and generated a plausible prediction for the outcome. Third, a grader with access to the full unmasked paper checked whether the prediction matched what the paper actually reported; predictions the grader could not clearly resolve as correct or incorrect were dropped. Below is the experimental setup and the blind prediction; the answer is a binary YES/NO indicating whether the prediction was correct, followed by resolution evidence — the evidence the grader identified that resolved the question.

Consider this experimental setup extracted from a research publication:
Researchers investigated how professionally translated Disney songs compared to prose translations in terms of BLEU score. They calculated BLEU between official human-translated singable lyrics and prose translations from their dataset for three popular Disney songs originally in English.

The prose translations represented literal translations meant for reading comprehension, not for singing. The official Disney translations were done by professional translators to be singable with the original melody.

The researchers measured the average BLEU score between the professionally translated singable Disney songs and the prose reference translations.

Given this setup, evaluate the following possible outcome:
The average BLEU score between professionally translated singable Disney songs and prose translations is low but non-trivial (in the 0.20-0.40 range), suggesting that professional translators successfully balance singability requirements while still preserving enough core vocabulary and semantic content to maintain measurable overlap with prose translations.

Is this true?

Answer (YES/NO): NO